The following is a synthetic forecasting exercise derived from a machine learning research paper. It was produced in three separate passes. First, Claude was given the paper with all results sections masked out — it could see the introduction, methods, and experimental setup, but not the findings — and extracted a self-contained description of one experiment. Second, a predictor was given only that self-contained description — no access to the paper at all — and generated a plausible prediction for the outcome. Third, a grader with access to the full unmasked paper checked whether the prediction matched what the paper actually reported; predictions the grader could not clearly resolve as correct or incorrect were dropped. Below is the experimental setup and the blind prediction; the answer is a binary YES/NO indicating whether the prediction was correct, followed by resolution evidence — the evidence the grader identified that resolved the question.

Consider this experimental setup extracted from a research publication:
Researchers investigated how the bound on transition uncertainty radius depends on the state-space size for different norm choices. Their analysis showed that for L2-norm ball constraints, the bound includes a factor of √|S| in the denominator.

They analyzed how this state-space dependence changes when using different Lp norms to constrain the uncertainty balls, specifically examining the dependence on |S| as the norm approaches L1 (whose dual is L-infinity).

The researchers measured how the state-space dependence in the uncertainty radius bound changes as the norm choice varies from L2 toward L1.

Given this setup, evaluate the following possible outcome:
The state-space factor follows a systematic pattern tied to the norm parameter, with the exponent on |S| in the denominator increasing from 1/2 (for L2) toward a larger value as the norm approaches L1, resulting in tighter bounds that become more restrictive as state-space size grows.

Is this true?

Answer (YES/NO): NO